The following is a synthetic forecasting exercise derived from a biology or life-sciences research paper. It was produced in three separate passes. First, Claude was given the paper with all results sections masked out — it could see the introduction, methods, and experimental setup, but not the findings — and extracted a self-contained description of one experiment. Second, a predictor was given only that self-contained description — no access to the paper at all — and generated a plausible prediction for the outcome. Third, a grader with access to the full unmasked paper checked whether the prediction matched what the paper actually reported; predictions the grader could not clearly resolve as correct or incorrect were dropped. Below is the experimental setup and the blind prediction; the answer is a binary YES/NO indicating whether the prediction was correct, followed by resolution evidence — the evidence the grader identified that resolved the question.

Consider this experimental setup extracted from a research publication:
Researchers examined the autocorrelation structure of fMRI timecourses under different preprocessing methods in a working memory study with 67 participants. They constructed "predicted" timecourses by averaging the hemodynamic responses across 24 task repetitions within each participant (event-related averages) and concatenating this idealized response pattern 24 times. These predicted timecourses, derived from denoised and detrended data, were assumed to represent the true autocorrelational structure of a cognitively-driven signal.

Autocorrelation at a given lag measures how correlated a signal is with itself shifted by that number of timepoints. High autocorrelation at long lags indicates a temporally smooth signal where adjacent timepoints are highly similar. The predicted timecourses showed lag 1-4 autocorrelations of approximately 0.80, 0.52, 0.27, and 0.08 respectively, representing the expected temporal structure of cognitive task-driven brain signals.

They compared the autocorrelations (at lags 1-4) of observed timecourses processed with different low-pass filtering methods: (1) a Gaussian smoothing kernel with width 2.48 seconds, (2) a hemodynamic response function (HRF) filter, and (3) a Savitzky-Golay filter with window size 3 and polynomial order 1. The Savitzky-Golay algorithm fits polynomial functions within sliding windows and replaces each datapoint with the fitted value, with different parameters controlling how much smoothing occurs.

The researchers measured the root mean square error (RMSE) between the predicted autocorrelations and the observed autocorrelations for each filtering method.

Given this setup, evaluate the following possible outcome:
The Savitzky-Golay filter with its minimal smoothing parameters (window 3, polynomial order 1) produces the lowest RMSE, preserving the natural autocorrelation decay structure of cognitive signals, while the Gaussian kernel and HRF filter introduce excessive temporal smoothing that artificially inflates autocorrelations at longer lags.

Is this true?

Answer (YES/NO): YES